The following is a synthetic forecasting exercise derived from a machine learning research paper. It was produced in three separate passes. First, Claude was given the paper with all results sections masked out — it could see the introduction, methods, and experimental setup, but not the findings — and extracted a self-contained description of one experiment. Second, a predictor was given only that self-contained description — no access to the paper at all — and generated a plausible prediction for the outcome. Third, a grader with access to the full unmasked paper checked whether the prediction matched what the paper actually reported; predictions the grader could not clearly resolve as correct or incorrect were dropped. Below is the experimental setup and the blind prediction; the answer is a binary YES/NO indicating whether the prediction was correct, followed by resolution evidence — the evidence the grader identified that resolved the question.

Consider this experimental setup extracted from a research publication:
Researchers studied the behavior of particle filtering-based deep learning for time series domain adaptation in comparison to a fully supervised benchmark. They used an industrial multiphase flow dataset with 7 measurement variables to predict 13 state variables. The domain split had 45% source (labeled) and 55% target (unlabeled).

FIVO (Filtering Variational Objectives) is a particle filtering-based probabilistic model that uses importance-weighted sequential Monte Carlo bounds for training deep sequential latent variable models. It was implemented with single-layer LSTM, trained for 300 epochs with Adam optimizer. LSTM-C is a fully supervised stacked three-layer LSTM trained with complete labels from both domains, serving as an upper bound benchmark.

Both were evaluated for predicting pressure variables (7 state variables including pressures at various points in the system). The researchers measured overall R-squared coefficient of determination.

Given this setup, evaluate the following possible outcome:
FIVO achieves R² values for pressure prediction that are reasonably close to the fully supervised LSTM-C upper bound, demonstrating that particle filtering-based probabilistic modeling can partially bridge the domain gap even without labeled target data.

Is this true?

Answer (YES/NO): NO